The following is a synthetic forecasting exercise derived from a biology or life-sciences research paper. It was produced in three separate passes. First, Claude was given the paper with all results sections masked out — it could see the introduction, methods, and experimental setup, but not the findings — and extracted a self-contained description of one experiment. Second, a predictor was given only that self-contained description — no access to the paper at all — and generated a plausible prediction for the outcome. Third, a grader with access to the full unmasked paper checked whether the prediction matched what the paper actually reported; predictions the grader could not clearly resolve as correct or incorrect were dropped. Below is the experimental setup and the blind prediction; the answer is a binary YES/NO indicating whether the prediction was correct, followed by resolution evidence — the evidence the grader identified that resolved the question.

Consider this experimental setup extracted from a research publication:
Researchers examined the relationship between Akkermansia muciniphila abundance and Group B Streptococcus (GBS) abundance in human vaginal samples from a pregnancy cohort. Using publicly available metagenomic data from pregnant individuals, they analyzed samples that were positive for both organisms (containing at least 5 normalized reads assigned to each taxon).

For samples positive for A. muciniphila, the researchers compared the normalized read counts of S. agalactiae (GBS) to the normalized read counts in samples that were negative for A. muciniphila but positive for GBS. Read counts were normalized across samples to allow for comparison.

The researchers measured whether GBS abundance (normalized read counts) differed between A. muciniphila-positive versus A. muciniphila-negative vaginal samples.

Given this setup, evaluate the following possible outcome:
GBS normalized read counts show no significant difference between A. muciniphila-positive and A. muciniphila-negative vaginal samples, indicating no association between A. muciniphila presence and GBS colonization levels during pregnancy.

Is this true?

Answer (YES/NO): NO